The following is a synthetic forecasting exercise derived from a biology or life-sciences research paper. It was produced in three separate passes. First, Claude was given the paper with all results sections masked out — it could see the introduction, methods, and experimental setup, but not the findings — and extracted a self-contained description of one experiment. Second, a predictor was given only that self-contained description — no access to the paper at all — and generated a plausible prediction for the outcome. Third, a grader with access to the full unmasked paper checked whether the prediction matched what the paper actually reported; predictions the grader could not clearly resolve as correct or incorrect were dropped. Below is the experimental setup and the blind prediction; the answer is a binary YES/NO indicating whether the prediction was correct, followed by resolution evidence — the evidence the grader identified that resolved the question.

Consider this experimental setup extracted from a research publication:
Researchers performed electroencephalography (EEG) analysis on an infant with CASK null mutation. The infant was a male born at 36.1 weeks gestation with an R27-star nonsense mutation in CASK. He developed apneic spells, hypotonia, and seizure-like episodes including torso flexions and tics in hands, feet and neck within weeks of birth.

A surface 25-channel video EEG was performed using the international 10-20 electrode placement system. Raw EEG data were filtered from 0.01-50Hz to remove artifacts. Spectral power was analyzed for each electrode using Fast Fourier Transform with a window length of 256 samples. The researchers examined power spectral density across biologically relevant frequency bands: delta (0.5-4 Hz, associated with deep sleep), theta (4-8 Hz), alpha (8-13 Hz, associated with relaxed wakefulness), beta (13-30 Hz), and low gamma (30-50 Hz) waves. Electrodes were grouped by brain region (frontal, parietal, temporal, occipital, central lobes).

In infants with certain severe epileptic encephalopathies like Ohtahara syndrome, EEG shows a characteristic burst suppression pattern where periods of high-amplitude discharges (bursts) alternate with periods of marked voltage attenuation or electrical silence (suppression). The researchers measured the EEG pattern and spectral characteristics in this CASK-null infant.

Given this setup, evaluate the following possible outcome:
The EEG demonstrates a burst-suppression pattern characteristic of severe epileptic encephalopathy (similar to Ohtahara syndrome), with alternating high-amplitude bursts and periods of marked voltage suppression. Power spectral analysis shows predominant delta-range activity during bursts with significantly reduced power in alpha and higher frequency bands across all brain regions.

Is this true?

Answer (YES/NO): NO